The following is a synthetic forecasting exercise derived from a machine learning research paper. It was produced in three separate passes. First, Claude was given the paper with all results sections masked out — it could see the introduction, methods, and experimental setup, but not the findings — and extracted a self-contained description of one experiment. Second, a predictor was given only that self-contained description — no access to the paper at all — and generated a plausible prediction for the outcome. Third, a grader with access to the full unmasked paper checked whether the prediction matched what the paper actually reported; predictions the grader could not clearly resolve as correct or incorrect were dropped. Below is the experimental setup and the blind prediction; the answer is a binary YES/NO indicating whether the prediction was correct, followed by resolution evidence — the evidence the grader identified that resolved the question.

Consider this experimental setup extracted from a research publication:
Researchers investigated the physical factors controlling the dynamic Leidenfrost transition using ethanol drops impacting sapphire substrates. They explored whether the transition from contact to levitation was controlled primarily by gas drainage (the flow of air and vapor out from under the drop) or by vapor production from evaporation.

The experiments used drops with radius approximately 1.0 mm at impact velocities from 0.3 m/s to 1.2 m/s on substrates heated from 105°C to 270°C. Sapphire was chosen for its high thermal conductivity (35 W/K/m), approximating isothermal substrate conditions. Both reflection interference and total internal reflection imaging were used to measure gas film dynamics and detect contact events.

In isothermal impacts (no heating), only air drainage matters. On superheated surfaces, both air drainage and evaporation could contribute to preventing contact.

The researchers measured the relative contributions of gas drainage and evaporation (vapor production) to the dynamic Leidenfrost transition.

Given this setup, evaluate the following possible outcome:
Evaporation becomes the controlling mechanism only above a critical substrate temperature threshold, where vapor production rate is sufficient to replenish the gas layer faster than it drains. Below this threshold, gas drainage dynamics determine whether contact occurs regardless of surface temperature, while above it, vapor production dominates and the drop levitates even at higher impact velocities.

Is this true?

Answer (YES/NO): NO